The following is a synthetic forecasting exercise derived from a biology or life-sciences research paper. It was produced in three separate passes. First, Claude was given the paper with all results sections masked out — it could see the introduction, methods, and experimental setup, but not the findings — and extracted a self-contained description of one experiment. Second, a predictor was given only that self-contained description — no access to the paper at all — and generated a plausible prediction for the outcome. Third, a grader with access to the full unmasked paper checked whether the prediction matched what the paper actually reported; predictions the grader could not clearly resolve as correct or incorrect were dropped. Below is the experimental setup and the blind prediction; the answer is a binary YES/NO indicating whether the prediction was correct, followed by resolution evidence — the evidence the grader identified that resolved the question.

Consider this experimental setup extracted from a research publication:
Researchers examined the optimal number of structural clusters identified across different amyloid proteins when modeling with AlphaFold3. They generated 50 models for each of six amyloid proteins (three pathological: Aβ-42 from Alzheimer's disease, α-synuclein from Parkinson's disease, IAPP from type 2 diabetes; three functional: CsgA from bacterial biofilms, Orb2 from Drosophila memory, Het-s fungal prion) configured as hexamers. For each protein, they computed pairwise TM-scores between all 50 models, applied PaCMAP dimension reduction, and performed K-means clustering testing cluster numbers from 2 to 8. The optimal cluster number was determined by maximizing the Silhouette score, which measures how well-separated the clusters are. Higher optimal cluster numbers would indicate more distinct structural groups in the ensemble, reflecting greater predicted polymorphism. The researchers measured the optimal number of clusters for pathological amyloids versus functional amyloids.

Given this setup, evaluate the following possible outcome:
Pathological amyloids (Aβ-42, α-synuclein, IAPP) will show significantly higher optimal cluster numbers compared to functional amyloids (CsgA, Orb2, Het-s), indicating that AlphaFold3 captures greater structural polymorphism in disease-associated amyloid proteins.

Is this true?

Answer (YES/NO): YES